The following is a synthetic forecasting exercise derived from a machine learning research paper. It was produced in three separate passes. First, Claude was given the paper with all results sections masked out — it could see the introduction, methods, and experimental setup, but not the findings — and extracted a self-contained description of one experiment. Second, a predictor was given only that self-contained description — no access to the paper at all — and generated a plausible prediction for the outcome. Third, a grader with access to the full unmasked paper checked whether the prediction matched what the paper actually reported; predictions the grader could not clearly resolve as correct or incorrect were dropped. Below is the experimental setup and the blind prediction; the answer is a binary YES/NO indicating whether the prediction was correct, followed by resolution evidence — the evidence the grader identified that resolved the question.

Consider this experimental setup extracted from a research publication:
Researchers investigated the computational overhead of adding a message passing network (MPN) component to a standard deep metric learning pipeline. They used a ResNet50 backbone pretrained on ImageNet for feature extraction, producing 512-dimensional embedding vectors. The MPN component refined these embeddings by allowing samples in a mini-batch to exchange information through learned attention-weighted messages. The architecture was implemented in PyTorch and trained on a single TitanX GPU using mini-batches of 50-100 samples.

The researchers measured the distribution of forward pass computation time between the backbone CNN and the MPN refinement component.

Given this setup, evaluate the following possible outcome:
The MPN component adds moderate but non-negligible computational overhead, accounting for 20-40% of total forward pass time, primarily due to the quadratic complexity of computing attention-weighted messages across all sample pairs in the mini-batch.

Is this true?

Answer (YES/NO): YES